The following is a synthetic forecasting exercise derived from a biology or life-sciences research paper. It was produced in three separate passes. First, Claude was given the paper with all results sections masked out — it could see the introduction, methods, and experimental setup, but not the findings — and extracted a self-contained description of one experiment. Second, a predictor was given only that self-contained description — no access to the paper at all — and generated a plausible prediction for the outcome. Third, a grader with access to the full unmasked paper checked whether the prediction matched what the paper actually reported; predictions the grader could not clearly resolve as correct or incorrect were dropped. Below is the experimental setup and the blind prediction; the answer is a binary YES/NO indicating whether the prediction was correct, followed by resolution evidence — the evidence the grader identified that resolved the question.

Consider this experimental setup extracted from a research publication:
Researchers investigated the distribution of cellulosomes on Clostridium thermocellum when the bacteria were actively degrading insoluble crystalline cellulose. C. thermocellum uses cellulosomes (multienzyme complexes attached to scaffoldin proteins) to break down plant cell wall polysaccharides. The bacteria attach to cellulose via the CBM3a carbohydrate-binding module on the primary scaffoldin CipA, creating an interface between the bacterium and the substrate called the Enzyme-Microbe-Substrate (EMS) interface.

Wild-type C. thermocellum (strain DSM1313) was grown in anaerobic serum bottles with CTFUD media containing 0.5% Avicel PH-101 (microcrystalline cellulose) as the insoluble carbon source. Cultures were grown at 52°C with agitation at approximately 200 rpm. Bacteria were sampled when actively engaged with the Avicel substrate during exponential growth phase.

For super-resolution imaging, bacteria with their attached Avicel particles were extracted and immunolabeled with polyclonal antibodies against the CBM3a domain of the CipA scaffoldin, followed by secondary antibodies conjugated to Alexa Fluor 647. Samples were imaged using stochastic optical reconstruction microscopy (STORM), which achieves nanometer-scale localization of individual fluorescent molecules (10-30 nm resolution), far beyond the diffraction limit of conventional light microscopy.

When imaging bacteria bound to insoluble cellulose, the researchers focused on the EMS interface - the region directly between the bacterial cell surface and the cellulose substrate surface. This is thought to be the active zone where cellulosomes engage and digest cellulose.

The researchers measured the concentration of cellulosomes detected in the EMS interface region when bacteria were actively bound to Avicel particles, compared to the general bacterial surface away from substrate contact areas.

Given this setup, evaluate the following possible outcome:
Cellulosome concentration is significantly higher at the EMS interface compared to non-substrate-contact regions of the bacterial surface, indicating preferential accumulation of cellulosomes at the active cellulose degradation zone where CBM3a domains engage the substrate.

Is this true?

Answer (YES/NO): YES